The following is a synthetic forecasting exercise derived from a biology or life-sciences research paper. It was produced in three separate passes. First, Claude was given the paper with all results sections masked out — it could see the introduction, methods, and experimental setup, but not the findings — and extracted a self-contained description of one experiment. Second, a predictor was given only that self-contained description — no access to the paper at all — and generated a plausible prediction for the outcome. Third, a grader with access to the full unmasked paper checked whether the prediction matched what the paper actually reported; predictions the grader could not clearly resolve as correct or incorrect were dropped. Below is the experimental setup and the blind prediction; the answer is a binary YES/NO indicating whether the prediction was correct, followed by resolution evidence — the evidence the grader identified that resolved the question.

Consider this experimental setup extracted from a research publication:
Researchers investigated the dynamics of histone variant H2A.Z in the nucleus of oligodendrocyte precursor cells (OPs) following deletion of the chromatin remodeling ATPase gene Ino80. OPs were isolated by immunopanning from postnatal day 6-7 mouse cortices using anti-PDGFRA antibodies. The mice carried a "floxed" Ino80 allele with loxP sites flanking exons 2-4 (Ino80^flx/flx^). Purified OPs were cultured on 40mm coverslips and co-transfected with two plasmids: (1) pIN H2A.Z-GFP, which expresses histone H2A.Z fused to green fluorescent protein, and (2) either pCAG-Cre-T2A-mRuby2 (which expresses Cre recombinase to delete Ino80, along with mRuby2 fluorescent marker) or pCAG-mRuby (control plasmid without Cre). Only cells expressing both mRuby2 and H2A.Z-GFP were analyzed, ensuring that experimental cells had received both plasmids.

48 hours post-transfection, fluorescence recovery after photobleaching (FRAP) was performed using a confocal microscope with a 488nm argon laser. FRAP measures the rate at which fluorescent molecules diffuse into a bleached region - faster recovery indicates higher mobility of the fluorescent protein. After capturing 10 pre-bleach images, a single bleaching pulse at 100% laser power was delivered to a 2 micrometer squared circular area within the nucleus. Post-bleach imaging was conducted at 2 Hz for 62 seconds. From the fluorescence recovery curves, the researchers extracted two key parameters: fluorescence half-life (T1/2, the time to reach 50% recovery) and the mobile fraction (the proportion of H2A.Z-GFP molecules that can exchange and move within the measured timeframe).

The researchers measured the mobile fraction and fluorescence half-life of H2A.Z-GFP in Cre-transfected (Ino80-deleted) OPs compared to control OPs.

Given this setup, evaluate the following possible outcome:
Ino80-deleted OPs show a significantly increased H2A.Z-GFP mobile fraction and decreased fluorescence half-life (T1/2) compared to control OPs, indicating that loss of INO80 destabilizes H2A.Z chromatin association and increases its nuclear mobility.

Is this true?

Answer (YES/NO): YES